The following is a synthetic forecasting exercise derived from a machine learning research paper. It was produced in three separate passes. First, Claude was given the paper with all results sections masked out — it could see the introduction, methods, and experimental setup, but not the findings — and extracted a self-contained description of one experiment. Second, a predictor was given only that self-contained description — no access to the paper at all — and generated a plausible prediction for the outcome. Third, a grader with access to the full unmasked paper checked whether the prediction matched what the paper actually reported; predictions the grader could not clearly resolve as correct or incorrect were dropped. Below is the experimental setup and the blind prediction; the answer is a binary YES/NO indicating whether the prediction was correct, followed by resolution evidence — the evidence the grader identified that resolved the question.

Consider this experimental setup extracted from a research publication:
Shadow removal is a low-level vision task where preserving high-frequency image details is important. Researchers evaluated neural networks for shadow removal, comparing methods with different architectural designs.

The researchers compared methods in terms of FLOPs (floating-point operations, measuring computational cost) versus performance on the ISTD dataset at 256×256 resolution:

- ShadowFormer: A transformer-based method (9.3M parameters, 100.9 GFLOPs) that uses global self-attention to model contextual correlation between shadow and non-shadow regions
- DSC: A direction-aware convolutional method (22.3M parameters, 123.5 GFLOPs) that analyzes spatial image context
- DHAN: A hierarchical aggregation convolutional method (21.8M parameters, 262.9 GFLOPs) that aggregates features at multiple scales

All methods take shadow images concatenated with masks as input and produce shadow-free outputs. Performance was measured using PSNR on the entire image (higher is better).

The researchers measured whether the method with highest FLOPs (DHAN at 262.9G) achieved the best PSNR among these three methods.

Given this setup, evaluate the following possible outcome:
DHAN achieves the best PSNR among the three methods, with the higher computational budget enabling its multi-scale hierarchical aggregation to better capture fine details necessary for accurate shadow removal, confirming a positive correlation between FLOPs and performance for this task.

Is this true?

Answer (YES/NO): NO